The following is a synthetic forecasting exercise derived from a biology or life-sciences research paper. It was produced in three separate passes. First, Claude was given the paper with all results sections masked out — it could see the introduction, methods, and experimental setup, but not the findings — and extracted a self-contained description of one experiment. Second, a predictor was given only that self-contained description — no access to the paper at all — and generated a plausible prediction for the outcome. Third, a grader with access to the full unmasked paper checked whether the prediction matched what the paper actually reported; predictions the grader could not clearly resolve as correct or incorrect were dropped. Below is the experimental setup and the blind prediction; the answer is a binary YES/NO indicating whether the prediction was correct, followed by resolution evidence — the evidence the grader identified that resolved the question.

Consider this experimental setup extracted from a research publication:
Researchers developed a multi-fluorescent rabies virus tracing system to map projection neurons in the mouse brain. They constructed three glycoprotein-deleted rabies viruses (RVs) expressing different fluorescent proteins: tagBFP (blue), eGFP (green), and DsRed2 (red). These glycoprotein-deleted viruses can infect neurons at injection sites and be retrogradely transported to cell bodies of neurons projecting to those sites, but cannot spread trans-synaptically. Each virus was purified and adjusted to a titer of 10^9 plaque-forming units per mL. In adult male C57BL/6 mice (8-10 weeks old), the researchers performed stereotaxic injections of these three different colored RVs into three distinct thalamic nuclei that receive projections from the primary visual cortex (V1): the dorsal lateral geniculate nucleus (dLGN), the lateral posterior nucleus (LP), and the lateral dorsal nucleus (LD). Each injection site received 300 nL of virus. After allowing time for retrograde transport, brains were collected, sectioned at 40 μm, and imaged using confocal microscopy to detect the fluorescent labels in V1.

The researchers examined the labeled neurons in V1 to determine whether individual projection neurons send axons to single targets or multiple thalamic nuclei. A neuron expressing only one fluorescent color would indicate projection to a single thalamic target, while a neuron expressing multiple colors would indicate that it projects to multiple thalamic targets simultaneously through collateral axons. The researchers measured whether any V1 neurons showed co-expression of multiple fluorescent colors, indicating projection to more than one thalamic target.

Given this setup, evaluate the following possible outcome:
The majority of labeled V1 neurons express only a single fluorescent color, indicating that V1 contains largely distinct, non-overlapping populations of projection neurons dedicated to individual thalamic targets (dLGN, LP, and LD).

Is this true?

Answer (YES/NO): YES